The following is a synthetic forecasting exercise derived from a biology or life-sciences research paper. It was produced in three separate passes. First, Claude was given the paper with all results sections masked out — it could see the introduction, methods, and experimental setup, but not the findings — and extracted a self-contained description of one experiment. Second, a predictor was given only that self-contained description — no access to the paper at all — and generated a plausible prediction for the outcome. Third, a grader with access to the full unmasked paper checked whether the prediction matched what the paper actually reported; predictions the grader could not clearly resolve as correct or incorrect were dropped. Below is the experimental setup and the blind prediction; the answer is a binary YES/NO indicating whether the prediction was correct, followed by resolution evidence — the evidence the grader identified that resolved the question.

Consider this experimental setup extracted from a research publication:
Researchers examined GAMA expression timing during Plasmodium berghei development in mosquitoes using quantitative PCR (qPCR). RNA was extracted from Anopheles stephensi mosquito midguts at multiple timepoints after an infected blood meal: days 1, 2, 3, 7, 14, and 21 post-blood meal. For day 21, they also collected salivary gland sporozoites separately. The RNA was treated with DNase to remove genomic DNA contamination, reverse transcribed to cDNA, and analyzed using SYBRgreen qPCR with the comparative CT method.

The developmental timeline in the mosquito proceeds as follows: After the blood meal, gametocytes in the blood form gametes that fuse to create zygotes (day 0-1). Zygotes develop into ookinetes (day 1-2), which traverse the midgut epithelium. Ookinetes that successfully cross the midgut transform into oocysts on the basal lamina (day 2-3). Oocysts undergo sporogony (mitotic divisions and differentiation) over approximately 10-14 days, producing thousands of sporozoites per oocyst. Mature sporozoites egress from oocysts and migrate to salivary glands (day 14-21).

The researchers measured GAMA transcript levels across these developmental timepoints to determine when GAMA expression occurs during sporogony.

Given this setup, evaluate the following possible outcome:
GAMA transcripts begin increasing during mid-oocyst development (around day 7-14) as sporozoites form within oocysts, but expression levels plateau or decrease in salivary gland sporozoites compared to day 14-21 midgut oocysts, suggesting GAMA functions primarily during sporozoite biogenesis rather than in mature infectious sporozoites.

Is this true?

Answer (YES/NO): NO